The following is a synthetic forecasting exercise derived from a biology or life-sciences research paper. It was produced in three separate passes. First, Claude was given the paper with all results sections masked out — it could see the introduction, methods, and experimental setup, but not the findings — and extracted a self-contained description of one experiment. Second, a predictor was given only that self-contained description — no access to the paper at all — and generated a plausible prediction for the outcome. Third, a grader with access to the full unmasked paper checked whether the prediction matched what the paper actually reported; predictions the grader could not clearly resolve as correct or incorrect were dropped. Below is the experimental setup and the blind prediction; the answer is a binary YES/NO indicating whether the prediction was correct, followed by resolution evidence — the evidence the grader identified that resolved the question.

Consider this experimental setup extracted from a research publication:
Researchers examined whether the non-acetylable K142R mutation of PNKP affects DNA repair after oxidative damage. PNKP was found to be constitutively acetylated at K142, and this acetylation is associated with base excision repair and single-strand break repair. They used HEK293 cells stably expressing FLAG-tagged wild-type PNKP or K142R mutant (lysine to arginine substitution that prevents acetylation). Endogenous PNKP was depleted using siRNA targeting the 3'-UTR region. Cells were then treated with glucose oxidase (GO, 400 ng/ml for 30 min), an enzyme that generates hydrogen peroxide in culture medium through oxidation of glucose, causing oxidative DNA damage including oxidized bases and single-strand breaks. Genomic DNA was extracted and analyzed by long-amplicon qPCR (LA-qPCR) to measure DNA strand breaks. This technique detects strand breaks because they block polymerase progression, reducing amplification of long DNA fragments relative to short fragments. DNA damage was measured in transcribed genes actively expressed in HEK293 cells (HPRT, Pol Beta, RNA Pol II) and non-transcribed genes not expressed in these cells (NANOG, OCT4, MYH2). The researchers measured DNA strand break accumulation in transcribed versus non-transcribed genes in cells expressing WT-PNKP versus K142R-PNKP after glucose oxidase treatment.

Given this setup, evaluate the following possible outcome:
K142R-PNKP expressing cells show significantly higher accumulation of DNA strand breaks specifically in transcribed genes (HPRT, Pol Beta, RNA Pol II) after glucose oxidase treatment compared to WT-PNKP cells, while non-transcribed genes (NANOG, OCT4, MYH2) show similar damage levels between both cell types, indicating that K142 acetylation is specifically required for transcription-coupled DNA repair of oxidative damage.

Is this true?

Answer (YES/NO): YES